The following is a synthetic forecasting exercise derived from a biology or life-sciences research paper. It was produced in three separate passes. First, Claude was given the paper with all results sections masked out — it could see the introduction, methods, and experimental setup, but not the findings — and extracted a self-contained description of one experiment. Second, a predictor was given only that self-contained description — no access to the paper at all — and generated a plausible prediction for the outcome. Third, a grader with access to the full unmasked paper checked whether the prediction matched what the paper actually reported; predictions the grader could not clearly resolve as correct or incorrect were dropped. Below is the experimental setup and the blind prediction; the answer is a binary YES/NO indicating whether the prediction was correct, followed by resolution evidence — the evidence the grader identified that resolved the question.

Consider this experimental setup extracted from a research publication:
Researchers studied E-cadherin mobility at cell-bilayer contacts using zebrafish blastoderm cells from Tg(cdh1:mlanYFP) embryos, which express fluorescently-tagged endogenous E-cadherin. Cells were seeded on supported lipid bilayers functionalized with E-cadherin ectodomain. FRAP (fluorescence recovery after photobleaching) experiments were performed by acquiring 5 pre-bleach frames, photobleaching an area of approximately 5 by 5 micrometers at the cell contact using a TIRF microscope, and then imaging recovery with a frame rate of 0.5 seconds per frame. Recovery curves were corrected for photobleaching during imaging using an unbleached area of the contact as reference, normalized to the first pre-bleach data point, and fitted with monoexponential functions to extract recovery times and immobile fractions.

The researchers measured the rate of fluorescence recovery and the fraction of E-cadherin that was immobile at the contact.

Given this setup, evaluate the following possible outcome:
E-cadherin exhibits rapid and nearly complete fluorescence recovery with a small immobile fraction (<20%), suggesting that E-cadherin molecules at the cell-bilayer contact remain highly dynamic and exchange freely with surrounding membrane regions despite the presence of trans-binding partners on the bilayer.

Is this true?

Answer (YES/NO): YES